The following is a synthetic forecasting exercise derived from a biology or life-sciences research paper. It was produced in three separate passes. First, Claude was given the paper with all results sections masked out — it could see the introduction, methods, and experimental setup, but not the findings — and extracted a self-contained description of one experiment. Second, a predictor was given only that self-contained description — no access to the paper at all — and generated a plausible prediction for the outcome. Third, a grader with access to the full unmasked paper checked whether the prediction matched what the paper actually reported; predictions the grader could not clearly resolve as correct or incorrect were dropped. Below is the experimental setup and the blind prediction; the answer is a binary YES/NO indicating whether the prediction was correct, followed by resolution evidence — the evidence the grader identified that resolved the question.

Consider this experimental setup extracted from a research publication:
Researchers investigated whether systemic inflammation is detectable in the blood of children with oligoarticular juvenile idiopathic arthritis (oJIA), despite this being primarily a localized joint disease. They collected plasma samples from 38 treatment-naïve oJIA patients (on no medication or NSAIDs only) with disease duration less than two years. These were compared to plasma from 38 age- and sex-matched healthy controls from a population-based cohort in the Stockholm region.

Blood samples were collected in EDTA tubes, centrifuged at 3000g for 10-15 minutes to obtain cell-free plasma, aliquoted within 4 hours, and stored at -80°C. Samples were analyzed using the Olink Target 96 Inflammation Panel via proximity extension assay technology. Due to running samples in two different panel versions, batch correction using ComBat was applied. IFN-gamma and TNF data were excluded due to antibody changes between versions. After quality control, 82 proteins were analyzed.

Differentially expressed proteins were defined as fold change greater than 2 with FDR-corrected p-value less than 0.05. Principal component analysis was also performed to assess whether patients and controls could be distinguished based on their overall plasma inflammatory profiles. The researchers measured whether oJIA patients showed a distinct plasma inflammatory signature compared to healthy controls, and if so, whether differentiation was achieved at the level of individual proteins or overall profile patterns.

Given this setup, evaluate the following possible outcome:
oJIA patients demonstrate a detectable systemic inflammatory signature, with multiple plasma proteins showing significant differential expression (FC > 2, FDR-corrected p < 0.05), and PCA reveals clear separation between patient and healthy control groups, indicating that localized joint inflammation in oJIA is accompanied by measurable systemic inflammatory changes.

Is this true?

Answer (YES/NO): NO